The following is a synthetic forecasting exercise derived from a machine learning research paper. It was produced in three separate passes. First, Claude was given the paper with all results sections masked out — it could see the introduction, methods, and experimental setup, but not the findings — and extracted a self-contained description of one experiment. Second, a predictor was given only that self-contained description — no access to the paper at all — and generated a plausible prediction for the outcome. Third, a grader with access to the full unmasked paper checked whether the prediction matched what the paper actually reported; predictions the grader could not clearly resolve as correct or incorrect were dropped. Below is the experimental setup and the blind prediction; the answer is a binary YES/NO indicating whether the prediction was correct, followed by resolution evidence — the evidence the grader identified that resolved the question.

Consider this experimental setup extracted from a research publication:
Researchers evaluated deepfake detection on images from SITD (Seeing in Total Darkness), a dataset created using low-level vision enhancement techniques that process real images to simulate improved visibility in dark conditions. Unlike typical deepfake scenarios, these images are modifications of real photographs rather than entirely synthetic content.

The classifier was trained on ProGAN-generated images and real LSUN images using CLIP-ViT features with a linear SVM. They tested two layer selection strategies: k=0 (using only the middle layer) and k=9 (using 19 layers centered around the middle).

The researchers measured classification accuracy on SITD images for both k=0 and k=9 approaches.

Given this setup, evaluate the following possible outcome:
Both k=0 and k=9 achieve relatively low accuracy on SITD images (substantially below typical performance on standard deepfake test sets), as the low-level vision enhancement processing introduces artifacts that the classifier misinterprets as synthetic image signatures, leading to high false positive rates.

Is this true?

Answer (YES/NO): NO